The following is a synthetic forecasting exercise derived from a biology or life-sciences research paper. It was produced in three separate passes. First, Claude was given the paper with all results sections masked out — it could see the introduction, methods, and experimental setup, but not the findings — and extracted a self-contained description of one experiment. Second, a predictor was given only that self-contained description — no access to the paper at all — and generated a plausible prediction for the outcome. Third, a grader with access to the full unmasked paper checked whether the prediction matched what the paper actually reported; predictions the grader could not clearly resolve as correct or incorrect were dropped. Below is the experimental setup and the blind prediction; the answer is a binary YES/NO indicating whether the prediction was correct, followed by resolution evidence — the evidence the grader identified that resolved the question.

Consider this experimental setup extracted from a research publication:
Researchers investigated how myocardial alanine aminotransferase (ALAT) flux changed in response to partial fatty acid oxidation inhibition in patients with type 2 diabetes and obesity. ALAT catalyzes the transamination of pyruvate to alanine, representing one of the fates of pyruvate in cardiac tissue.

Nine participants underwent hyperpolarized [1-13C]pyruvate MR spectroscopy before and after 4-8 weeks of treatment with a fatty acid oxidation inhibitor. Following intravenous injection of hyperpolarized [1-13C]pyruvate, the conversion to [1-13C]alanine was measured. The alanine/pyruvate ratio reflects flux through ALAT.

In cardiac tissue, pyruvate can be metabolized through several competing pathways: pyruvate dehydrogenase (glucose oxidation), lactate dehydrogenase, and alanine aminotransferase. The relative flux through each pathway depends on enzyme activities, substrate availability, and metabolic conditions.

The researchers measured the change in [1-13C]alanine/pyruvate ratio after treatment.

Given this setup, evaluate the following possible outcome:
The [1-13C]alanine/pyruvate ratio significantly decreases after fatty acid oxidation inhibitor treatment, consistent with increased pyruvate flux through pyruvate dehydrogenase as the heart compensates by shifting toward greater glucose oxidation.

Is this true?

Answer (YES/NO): YES